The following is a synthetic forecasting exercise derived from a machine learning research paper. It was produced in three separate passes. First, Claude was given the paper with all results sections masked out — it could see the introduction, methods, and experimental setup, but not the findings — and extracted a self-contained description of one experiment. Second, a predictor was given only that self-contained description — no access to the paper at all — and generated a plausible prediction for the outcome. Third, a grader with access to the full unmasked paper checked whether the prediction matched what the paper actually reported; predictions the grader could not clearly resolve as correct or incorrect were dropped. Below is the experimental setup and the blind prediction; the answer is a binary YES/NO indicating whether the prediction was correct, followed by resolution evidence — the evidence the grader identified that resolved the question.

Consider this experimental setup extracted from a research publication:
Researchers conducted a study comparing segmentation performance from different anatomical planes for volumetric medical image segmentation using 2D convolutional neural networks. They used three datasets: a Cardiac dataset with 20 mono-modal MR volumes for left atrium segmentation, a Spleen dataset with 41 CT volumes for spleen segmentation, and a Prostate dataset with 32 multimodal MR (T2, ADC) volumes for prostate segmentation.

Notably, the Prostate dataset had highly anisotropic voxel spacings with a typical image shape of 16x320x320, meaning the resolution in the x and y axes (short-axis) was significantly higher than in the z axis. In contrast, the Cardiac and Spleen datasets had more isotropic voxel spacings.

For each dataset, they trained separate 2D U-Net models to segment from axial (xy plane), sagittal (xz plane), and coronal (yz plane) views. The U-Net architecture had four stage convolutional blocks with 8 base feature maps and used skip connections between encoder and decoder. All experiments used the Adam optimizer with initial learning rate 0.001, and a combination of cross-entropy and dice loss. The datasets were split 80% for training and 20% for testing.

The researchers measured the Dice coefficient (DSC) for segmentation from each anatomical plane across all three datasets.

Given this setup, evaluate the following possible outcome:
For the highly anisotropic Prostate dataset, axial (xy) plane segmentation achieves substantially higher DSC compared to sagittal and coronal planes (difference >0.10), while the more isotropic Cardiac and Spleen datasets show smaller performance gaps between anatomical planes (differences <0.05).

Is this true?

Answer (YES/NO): NO